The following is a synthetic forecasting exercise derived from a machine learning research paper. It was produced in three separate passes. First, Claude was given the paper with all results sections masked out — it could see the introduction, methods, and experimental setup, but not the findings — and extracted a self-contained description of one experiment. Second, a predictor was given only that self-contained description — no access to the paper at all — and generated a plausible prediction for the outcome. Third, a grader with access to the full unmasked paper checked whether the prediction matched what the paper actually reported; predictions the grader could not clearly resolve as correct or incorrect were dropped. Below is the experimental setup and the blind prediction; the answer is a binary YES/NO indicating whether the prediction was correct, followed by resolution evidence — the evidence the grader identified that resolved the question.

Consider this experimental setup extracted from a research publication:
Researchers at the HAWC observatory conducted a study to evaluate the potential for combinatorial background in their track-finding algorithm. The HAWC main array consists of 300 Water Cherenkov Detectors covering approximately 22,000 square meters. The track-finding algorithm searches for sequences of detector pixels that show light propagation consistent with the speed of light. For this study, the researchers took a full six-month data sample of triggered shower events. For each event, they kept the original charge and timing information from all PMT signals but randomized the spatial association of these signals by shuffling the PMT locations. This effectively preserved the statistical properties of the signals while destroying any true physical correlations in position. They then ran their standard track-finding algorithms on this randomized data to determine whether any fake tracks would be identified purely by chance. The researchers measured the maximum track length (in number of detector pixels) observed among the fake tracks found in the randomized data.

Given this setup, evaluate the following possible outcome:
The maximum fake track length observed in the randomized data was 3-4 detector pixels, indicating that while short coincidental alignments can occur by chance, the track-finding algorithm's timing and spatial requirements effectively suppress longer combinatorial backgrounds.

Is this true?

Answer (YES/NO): NO